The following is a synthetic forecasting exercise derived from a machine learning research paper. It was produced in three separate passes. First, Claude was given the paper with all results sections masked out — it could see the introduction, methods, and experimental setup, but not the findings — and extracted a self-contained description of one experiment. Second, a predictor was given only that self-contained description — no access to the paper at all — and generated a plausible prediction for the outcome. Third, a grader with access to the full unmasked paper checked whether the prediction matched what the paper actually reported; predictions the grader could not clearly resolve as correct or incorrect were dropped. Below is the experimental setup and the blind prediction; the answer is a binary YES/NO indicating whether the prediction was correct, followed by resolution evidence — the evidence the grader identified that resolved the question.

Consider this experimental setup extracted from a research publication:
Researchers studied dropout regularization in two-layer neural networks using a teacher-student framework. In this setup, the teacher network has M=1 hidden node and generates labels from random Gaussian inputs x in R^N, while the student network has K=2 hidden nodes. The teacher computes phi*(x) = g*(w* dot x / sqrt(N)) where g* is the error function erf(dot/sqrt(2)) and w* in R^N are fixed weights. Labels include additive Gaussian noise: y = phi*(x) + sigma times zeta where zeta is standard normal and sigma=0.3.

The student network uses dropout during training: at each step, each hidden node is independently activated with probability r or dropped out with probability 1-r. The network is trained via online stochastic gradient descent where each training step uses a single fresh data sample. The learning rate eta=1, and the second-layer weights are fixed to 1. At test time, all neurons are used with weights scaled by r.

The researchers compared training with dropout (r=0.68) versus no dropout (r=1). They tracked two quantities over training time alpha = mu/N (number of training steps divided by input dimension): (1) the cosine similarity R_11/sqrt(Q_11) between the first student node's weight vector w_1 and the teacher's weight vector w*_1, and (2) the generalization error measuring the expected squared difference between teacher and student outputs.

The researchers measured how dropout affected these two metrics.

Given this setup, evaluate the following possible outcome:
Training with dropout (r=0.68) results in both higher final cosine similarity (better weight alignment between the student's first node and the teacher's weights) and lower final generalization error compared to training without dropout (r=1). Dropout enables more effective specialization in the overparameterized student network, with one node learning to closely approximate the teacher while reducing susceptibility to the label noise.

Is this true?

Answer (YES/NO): NO